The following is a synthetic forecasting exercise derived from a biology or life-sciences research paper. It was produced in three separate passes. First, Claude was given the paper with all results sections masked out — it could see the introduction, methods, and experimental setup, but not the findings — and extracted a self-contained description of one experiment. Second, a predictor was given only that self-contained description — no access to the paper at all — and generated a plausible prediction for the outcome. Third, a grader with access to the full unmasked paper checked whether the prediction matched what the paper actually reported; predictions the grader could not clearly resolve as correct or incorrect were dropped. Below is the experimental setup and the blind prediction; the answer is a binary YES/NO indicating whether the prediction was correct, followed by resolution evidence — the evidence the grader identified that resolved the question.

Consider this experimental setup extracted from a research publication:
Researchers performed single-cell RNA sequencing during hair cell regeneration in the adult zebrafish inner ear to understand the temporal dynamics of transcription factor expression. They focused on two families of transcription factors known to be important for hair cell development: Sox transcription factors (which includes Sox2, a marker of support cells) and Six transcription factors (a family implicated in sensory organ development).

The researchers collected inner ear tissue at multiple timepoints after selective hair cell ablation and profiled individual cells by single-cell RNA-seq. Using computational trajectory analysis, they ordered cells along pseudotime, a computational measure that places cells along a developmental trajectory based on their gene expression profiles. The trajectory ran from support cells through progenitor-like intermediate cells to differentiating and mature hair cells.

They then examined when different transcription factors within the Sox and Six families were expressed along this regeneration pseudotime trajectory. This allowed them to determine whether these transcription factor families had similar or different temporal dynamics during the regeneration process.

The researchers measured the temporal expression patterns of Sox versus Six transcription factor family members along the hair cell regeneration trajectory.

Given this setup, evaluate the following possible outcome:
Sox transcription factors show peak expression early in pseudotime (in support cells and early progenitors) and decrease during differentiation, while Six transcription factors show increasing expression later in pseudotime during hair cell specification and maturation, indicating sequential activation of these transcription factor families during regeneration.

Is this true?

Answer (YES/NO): YES